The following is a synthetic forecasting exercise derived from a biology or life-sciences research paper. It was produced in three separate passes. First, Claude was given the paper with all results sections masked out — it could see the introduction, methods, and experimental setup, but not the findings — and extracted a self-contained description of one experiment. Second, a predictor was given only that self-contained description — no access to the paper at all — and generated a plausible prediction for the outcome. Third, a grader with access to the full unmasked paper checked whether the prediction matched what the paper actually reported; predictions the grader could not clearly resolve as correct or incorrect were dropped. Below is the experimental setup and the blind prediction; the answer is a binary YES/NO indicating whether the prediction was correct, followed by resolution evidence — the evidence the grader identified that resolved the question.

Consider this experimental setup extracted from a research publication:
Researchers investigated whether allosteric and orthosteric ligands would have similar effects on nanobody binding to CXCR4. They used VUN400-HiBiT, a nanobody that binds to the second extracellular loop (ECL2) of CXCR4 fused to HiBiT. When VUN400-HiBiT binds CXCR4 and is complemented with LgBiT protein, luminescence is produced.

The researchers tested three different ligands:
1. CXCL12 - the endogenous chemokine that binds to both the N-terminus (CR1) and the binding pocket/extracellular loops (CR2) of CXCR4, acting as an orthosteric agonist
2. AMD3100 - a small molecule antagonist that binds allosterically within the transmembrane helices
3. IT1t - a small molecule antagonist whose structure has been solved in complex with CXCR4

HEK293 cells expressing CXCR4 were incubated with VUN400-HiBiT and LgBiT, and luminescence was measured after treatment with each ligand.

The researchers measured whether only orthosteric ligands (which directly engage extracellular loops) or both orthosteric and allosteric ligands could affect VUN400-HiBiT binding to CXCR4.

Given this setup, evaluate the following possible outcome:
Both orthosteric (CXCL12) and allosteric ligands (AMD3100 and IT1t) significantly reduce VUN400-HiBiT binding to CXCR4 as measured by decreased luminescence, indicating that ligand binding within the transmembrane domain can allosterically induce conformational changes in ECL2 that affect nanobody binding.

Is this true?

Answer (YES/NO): YES